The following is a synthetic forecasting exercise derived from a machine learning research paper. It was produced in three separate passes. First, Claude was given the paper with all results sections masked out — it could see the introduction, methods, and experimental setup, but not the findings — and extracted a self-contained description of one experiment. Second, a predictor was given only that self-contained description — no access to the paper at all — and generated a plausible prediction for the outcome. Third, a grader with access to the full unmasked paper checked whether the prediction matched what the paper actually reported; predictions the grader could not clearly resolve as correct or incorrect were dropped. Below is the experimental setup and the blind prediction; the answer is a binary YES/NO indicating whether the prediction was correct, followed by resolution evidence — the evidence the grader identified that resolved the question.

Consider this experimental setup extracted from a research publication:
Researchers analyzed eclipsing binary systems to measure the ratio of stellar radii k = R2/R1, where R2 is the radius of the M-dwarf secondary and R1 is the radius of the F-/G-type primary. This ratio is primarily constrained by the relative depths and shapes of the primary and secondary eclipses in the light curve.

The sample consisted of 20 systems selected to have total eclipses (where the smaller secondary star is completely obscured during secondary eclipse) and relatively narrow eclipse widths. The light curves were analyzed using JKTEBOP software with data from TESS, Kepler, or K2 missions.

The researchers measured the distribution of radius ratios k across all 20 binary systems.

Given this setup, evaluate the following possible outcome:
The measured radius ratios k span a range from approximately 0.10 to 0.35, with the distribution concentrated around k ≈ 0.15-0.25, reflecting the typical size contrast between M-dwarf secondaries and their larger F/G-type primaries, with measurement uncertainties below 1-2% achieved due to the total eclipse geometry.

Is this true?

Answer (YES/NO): NO